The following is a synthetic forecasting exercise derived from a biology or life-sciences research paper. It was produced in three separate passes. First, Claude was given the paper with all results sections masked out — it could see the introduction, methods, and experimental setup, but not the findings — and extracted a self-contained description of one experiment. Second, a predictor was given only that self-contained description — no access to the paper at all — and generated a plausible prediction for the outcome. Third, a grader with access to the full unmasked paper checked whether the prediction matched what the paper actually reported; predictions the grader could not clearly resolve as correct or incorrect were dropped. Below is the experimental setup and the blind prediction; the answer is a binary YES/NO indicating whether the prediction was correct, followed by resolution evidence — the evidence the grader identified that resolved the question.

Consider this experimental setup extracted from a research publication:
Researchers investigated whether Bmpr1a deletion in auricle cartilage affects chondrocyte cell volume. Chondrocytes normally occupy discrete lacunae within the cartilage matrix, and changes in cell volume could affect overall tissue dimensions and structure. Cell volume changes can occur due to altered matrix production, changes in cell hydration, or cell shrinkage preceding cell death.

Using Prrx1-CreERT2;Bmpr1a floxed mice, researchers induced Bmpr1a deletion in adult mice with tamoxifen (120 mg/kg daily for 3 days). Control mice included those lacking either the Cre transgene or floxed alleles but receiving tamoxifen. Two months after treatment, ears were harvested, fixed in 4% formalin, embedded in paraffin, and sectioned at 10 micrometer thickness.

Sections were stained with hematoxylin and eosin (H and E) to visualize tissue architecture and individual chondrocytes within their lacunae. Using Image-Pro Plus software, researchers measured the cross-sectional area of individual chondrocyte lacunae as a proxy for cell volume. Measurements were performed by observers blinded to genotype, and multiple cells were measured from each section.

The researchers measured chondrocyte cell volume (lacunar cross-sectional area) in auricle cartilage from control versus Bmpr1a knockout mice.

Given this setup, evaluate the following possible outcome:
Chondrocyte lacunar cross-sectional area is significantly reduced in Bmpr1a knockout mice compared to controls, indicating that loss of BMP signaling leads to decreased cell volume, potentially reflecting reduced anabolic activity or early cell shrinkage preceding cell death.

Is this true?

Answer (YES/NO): NO